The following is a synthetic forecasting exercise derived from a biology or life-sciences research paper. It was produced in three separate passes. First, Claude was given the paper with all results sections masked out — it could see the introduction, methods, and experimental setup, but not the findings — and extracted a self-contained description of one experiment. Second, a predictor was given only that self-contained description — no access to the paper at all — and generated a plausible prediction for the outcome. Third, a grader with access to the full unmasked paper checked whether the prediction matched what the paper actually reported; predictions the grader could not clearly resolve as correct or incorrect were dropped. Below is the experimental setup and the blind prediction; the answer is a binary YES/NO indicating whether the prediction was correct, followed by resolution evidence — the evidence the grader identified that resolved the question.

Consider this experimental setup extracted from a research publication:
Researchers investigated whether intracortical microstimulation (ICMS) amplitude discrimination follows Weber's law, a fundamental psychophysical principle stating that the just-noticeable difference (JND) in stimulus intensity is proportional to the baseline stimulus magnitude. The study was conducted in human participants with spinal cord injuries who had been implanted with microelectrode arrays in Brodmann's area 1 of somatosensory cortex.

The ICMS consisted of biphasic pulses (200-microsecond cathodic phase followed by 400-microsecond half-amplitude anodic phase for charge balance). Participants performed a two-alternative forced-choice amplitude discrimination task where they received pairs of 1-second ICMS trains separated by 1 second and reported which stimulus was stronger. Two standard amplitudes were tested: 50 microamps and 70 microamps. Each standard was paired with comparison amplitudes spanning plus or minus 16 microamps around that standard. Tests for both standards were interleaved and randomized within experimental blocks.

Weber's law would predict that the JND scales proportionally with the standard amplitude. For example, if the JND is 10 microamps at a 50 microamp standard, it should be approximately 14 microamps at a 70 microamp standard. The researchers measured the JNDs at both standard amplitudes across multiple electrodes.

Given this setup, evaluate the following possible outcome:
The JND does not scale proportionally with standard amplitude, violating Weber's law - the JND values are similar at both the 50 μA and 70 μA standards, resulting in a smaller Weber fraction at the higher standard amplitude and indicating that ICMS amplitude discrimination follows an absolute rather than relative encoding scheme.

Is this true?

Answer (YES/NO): NO